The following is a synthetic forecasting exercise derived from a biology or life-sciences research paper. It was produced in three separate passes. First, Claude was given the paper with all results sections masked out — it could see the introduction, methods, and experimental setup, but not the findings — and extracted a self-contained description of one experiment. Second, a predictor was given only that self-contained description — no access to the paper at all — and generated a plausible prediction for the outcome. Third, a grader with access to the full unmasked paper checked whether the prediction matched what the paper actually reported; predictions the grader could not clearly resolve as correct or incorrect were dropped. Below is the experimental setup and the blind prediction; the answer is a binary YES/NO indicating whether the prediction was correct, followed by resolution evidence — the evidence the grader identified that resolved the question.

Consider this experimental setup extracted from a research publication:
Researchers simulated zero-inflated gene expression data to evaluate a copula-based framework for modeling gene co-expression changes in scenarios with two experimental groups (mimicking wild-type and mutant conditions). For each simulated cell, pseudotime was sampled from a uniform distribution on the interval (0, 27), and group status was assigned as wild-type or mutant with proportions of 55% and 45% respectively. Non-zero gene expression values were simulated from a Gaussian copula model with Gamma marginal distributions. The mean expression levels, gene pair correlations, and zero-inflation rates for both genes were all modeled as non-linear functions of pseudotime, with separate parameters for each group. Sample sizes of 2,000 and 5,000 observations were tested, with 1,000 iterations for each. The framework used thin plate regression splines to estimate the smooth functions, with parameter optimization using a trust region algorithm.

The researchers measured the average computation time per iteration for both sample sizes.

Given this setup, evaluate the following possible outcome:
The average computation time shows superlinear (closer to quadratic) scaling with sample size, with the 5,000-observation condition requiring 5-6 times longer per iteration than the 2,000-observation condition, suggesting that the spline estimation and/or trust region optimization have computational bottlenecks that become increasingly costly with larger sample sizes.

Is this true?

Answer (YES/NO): NO